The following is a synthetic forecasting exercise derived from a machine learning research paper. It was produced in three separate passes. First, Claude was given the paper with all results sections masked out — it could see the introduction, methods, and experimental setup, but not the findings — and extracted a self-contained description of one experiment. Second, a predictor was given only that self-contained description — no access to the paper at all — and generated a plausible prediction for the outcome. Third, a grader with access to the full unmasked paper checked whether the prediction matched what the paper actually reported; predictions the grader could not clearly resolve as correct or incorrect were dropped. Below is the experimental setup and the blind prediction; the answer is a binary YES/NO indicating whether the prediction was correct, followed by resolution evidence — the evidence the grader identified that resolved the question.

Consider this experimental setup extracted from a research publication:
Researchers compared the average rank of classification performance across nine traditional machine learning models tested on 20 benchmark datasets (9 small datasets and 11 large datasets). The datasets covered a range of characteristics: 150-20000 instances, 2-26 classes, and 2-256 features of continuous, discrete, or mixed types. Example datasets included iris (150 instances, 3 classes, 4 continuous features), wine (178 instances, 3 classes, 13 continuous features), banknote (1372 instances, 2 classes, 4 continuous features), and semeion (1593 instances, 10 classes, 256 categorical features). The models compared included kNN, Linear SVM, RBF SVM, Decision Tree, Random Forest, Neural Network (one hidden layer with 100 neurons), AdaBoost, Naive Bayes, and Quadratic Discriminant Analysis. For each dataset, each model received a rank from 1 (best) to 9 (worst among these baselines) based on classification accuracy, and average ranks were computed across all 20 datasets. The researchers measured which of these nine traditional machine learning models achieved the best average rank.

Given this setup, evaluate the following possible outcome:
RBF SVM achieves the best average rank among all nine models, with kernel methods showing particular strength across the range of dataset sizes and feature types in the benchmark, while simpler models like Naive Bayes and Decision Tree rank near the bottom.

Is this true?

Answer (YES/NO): NO